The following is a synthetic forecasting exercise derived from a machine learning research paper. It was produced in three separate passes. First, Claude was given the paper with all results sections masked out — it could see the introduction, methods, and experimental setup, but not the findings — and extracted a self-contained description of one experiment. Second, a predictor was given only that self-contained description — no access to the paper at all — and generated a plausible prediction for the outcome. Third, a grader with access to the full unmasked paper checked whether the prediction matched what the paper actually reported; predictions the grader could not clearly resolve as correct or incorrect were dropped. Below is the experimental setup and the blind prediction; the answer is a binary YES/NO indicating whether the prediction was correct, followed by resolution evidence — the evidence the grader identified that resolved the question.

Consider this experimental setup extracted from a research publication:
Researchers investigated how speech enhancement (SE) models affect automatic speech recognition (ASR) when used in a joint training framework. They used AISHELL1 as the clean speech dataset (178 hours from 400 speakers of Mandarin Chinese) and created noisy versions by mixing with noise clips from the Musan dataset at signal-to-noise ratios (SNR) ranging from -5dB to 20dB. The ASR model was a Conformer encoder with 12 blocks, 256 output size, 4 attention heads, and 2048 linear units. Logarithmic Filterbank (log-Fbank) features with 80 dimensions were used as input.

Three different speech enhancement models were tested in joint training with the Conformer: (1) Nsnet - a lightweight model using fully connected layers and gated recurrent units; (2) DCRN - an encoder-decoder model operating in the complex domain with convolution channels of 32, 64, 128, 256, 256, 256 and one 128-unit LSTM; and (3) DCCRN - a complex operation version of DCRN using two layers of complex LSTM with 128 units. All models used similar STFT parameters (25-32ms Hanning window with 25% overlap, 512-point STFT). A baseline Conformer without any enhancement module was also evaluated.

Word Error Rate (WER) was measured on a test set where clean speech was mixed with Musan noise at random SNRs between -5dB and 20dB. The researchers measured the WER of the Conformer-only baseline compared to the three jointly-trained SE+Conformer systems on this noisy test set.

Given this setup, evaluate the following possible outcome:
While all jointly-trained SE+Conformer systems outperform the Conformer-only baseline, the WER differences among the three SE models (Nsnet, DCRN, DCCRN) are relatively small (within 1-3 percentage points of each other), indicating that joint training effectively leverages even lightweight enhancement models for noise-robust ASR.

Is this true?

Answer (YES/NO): NO